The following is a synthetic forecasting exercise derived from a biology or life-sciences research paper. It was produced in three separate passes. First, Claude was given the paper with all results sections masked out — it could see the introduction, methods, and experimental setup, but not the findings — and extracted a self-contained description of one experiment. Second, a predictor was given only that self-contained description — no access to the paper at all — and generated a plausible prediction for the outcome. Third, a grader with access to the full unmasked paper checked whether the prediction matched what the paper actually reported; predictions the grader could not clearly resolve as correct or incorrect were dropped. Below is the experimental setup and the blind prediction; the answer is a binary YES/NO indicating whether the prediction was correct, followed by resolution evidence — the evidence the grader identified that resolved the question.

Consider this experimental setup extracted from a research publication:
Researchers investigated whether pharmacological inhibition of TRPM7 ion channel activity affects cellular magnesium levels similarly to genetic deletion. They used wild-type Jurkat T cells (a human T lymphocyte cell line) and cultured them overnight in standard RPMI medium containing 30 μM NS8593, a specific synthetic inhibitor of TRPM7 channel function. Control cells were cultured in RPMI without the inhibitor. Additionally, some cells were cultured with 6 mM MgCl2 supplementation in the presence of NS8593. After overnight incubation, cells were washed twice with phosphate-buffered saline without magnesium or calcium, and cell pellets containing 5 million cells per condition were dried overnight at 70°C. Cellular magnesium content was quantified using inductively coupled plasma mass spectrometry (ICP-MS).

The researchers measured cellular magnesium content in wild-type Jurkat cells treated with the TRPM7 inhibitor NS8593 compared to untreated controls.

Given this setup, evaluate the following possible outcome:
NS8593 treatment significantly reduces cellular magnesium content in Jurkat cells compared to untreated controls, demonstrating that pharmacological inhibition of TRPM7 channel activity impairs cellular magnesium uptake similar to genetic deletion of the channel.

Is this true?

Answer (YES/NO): YES